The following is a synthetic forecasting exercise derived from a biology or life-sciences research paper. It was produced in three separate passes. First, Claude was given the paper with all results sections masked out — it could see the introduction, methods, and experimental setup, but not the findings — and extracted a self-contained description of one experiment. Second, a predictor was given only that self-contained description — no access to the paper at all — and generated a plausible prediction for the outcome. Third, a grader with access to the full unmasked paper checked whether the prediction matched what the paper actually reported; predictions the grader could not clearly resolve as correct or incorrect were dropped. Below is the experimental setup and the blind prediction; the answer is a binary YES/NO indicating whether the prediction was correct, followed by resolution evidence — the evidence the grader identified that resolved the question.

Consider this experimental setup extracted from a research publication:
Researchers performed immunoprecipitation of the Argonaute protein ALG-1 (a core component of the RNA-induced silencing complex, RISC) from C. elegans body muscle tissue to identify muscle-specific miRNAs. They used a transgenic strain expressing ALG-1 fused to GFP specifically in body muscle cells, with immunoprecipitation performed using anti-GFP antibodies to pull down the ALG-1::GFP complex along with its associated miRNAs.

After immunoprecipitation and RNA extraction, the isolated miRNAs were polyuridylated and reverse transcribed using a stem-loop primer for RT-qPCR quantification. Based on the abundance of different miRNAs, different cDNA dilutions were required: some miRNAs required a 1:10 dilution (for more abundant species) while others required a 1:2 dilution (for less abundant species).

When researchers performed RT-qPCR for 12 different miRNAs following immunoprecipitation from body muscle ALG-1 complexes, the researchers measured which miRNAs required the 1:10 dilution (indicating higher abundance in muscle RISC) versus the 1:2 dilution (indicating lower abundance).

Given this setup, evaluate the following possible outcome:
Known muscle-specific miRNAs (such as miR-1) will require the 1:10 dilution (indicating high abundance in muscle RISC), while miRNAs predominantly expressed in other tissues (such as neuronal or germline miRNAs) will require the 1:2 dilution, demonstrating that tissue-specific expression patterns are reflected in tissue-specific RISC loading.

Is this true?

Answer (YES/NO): NO